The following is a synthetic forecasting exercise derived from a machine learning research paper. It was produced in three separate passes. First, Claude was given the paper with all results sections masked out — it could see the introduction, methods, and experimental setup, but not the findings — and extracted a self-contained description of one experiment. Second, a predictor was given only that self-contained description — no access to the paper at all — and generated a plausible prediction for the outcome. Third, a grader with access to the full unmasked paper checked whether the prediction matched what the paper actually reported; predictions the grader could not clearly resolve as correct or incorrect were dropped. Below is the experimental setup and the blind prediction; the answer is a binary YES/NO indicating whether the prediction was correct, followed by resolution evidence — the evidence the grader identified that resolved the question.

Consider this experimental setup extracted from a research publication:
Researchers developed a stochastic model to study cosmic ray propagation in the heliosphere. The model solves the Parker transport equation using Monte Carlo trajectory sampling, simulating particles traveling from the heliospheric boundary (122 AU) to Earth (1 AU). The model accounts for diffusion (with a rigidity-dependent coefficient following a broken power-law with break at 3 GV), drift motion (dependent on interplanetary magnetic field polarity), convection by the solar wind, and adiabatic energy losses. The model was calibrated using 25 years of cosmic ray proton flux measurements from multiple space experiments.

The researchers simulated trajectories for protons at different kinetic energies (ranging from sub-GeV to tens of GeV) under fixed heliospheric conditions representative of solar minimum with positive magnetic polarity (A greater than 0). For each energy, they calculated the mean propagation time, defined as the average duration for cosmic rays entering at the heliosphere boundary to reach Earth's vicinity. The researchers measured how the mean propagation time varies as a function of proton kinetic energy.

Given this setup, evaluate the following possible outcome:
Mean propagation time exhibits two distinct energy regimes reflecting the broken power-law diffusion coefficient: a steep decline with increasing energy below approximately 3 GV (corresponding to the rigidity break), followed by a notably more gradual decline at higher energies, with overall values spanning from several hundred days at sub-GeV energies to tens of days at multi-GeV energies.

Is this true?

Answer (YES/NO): NO